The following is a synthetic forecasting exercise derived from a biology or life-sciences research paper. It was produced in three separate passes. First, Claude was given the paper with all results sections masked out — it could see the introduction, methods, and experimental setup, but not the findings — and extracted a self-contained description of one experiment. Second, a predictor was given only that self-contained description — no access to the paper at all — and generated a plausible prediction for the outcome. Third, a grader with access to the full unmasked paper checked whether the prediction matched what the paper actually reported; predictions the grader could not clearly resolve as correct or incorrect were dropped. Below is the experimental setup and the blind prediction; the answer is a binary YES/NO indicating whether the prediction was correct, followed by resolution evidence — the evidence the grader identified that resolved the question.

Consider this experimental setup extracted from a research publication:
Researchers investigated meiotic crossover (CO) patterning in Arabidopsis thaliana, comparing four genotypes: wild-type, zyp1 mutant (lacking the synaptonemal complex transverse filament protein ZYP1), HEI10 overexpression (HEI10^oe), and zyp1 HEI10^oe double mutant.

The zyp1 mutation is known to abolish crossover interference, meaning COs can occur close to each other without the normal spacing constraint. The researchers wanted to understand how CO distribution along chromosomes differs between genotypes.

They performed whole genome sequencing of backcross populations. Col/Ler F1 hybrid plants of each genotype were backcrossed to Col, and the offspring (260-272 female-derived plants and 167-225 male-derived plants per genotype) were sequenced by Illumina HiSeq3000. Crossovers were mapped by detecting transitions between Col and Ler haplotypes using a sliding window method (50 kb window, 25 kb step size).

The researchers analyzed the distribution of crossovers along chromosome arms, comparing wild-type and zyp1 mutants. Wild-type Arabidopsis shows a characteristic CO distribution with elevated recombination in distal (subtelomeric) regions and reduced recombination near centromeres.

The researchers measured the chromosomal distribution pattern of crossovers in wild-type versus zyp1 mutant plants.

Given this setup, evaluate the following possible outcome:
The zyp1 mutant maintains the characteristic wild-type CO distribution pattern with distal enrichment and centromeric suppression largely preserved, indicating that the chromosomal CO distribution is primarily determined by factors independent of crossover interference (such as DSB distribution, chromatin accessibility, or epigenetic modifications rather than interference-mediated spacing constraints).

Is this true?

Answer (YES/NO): YES